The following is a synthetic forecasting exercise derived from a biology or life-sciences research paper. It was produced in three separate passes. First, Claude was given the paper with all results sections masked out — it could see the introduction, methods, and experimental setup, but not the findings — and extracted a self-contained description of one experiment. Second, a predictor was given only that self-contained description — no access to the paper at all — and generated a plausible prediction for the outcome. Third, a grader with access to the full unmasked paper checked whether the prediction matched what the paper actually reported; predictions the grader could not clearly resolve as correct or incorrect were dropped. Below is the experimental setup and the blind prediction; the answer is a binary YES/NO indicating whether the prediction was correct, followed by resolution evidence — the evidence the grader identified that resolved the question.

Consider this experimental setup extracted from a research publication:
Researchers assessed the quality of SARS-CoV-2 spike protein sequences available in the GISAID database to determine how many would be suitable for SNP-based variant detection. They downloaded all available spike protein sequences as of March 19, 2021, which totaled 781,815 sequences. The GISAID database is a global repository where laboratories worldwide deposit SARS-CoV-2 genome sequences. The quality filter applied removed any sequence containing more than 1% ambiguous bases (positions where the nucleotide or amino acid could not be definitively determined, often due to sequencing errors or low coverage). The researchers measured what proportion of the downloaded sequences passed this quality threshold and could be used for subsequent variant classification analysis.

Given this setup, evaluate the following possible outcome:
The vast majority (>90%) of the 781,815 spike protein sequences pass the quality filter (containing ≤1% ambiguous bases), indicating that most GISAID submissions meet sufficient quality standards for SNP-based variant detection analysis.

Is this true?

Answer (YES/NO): NO